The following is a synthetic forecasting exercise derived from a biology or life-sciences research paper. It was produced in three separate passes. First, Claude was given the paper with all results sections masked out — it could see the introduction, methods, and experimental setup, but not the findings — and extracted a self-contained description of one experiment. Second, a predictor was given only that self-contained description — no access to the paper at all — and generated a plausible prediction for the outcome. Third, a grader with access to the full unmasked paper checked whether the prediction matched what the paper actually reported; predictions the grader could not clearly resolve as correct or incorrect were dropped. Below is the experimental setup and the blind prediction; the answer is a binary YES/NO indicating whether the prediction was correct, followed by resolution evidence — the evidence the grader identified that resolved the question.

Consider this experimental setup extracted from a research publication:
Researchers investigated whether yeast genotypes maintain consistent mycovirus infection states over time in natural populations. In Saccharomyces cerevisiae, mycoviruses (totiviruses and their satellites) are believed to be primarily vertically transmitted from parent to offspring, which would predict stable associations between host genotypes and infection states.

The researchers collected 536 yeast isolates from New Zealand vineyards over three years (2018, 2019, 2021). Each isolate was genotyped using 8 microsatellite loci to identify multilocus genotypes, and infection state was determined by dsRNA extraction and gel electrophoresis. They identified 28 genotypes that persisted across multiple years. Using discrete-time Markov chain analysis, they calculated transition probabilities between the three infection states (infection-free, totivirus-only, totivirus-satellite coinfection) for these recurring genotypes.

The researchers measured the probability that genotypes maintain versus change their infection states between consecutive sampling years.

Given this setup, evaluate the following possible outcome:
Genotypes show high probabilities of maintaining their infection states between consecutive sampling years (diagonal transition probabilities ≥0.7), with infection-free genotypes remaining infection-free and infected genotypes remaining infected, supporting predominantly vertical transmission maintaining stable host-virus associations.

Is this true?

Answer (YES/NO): YES